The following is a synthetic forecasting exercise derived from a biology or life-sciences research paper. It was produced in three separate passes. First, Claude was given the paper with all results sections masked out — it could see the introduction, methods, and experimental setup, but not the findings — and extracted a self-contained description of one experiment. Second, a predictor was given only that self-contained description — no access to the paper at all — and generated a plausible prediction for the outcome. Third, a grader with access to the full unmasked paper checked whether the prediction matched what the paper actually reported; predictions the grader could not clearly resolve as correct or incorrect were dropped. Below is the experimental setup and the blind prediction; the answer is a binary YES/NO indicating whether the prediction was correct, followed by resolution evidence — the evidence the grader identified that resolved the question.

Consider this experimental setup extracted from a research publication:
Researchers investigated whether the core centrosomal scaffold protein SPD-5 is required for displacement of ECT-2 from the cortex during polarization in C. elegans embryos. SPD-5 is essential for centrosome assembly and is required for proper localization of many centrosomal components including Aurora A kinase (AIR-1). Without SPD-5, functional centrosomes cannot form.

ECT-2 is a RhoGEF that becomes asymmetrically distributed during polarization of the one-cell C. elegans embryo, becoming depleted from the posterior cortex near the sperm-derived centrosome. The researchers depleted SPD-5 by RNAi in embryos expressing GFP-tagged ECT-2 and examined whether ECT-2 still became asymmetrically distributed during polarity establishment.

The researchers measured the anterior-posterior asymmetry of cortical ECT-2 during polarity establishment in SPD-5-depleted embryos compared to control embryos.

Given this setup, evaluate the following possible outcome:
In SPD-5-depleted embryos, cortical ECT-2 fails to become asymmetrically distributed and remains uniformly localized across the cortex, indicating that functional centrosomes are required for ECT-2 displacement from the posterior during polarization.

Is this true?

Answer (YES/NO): NO